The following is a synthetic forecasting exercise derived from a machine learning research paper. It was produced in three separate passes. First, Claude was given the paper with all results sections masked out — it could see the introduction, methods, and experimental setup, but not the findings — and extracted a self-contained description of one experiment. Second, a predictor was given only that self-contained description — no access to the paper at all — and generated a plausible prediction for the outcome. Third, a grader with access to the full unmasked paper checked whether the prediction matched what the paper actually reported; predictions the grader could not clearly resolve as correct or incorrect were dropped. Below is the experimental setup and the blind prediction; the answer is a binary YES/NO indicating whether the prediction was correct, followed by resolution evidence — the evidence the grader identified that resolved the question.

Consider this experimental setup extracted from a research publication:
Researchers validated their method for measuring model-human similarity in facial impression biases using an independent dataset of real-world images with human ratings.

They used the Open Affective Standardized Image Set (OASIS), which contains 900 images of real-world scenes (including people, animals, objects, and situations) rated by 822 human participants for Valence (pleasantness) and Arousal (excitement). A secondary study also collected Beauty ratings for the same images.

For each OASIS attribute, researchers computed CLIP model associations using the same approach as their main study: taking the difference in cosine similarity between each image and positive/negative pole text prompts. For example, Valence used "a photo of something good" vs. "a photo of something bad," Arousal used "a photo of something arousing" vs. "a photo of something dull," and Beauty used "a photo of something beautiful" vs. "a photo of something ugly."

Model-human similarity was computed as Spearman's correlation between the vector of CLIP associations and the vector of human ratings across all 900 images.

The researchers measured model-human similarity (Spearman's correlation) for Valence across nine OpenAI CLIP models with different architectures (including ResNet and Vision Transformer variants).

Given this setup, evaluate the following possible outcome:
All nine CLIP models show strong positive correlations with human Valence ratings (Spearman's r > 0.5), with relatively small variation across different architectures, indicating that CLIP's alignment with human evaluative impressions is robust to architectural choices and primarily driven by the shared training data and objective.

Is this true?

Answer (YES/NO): YES